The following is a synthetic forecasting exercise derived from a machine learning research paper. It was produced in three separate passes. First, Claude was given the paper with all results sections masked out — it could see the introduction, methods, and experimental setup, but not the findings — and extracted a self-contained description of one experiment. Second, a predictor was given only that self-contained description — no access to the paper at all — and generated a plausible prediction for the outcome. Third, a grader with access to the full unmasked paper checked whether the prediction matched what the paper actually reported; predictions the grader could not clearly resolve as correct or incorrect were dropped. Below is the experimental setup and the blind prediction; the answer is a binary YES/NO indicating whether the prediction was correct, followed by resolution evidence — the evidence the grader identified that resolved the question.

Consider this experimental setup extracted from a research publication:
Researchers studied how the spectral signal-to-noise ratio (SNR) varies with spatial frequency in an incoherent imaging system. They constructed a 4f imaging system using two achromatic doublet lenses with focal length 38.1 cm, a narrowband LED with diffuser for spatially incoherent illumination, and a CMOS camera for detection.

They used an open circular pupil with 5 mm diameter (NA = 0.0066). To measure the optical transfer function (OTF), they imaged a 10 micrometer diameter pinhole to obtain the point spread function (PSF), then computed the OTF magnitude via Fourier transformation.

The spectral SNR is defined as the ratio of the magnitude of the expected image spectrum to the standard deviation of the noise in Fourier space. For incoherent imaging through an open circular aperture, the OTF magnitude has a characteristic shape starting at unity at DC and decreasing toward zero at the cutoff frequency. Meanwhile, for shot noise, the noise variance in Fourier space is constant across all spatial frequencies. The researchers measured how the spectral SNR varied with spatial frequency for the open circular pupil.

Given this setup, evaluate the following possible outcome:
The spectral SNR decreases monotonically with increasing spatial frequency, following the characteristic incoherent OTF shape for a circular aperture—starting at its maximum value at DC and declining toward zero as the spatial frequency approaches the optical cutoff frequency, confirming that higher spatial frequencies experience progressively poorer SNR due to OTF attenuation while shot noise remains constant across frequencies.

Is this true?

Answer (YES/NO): YES